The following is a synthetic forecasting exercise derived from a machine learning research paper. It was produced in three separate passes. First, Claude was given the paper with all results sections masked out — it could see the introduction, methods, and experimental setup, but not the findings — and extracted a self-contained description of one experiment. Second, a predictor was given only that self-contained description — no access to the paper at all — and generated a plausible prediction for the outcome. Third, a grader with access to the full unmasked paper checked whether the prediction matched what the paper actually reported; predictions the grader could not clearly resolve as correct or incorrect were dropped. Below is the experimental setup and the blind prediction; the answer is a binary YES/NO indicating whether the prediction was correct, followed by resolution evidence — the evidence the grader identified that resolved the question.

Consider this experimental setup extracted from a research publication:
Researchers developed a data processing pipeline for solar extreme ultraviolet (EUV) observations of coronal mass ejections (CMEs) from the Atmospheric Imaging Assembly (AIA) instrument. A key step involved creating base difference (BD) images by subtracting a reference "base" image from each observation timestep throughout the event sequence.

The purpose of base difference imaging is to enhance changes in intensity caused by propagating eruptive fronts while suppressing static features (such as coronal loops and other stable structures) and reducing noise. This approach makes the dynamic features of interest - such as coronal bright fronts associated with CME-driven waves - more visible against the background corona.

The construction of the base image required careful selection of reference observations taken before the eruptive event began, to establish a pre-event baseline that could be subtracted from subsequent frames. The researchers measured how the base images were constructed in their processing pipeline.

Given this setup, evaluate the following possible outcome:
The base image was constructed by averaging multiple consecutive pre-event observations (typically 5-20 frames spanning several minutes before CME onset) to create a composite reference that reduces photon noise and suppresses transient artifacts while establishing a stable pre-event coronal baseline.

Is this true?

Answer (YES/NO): NO